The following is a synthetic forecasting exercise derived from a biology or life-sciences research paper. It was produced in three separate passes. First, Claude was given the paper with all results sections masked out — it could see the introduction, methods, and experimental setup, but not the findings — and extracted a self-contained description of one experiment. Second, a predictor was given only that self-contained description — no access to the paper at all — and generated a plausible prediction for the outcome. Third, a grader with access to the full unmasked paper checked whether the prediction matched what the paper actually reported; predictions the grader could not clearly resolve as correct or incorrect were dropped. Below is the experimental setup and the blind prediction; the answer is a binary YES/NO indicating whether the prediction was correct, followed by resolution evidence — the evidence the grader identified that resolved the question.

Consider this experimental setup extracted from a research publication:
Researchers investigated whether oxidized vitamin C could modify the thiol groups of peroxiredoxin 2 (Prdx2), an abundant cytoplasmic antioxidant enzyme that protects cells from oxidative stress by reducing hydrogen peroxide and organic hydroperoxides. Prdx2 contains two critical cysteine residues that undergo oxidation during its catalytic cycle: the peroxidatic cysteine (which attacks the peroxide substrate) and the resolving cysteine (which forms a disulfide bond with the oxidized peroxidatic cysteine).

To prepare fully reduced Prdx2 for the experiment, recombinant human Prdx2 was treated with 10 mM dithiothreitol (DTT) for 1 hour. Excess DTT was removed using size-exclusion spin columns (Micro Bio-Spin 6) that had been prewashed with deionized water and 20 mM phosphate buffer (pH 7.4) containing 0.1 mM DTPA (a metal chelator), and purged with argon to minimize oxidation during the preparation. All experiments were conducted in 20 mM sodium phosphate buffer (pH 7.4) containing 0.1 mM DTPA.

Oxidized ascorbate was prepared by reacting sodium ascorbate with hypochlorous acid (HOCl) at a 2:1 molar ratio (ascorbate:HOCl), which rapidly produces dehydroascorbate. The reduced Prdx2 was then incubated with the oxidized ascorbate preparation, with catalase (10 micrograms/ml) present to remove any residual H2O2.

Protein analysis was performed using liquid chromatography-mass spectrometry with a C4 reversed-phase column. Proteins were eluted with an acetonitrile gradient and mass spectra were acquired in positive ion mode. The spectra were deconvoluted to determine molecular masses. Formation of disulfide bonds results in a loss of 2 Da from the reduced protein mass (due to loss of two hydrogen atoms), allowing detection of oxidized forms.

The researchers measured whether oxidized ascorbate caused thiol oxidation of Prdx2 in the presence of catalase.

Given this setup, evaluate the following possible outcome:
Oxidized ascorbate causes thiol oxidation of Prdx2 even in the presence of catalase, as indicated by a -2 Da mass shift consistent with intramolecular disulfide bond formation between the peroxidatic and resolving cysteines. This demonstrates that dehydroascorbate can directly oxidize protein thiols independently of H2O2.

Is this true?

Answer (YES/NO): NO